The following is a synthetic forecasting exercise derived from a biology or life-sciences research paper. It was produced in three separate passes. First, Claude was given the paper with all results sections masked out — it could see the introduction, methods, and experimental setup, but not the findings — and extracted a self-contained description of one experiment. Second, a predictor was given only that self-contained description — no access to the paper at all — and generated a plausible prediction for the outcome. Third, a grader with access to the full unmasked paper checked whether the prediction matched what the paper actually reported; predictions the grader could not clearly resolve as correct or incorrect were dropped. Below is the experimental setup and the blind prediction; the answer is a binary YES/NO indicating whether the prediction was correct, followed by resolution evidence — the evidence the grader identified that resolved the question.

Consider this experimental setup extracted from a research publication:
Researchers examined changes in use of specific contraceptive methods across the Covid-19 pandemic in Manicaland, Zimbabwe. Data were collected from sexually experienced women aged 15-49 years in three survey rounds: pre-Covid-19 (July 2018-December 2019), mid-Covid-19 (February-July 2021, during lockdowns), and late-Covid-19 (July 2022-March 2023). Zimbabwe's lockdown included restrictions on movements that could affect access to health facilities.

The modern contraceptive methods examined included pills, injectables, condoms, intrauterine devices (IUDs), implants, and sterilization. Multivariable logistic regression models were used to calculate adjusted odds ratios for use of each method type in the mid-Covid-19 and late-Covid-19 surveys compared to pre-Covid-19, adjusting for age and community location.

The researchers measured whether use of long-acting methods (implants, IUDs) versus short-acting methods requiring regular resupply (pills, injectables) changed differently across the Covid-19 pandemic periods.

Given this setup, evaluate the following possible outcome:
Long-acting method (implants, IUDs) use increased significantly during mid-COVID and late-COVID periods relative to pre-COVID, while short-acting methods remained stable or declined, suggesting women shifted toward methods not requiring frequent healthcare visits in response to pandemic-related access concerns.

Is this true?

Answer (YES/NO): YES